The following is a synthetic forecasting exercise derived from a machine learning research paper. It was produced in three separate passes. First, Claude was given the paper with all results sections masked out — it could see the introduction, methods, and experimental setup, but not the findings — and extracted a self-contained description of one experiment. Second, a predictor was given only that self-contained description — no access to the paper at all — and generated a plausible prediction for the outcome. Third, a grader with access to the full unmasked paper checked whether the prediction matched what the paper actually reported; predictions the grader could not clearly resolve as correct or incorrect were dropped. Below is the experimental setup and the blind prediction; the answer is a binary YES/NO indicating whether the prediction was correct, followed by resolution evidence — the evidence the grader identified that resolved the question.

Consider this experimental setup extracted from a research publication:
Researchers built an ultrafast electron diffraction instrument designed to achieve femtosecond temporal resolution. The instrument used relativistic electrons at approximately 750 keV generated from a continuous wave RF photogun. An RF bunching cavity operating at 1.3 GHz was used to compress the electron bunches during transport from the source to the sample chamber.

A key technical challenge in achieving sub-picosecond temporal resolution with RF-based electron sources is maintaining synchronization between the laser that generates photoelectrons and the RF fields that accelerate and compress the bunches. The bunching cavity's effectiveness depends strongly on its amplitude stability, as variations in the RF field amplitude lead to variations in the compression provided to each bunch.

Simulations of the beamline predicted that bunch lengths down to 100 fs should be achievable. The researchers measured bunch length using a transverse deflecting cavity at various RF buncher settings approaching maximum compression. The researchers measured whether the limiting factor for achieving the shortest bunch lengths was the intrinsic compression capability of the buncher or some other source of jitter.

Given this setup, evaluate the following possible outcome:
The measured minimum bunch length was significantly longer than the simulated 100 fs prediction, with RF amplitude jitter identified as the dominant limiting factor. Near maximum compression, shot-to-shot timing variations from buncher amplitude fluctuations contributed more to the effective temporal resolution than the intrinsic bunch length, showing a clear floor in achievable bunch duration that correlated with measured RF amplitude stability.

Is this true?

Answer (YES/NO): YES